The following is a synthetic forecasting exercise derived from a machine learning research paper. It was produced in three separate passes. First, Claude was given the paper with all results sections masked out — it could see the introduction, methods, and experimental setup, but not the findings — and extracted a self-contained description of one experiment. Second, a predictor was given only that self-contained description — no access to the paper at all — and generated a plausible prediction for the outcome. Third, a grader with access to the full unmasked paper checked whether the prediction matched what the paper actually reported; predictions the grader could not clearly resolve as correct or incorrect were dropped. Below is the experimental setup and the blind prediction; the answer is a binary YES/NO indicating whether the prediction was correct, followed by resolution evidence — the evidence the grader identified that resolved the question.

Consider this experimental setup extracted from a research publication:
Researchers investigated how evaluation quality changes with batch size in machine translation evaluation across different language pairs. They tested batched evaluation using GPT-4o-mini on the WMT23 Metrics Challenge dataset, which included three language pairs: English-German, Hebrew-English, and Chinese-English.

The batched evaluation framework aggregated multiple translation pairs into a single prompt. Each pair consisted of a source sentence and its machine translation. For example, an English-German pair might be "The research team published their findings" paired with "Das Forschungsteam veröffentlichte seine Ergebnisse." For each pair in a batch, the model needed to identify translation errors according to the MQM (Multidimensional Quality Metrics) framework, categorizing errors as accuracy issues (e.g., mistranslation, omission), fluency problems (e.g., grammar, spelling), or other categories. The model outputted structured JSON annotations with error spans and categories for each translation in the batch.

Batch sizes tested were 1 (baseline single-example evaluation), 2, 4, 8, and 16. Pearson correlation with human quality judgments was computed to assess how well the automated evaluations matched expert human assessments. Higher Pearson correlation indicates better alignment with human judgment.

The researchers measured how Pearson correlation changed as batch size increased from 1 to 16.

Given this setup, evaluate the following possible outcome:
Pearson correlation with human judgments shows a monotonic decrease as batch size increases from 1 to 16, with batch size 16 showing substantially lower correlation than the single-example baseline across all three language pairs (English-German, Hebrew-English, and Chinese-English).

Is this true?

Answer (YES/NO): NO